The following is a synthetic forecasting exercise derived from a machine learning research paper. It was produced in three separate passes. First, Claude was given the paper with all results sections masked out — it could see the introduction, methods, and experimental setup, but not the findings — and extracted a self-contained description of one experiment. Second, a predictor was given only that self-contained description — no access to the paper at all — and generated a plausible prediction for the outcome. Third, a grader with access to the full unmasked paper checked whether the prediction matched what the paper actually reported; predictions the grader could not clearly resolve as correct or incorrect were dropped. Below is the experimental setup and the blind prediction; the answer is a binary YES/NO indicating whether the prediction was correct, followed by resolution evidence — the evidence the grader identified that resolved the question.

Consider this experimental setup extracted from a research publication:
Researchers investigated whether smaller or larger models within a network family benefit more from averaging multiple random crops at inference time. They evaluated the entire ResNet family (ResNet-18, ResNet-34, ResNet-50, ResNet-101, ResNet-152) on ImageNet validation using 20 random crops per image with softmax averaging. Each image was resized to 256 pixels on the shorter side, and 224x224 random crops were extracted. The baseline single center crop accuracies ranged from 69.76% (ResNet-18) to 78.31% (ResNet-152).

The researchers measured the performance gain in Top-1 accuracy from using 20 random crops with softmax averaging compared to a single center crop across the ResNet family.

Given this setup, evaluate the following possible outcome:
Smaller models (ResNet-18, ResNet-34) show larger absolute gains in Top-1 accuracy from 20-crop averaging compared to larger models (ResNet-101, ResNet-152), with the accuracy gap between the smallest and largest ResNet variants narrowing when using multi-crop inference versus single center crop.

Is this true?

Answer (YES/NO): YES